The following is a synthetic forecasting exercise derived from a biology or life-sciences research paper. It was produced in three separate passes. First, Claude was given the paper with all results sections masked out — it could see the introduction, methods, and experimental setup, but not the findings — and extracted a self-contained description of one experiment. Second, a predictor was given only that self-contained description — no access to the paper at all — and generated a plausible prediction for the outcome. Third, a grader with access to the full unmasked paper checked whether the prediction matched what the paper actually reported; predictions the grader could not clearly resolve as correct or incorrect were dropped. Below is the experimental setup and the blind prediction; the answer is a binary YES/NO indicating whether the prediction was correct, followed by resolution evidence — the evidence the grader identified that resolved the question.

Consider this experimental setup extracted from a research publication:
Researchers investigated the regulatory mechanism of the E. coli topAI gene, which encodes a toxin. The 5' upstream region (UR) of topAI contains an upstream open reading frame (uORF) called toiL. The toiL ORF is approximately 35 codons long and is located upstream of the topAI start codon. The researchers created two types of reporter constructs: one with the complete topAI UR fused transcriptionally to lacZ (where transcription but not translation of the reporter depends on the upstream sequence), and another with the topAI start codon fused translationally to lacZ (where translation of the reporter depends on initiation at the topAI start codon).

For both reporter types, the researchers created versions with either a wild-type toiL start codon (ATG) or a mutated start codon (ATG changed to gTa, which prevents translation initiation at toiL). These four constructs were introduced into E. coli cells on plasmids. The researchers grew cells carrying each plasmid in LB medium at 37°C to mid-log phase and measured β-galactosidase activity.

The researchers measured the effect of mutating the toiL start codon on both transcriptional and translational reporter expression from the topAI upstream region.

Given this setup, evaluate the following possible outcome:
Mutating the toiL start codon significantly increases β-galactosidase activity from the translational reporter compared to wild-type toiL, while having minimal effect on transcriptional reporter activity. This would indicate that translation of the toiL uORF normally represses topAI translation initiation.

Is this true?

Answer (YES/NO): NO